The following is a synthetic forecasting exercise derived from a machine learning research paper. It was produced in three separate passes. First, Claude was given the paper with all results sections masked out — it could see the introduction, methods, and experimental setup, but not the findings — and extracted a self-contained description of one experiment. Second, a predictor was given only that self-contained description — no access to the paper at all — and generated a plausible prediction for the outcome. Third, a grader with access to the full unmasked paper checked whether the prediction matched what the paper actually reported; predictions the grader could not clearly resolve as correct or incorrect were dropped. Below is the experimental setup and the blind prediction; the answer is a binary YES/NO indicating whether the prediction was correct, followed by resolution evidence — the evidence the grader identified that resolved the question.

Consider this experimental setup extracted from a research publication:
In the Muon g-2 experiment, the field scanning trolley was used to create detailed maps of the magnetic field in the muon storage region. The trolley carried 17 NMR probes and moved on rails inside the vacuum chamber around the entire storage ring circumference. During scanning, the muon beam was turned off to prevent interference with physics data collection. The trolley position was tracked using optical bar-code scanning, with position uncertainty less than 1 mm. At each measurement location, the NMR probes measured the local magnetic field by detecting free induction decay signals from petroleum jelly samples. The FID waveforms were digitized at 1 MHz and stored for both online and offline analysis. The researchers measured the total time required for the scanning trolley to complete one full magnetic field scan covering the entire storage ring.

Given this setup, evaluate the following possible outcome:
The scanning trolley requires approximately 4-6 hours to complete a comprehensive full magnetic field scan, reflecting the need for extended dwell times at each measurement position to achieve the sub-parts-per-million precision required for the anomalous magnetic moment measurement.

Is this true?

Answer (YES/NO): NO